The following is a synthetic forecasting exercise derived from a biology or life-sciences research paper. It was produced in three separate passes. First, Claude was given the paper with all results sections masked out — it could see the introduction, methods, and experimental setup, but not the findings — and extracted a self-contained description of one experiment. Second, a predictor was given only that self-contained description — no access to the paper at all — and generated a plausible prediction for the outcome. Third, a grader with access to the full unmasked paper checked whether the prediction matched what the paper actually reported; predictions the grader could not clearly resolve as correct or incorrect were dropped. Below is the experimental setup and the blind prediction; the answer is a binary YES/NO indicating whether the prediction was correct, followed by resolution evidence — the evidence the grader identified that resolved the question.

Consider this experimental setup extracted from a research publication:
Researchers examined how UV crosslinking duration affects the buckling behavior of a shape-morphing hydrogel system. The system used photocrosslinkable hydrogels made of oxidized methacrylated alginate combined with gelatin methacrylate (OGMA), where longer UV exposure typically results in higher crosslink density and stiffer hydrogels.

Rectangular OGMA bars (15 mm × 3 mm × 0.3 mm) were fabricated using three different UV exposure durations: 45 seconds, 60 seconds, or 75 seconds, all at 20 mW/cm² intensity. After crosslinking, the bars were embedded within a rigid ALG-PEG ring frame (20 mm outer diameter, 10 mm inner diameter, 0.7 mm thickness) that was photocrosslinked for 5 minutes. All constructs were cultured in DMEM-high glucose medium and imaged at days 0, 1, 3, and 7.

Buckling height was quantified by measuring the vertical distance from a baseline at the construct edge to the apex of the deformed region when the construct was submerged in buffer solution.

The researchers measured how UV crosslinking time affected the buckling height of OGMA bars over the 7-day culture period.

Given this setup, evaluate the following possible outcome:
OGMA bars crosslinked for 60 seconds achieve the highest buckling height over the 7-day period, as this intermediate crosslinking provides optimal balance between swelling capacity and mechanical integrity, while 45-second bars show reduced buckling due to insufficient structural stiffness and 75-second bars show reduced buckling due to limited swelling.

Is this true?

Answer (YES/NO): NO